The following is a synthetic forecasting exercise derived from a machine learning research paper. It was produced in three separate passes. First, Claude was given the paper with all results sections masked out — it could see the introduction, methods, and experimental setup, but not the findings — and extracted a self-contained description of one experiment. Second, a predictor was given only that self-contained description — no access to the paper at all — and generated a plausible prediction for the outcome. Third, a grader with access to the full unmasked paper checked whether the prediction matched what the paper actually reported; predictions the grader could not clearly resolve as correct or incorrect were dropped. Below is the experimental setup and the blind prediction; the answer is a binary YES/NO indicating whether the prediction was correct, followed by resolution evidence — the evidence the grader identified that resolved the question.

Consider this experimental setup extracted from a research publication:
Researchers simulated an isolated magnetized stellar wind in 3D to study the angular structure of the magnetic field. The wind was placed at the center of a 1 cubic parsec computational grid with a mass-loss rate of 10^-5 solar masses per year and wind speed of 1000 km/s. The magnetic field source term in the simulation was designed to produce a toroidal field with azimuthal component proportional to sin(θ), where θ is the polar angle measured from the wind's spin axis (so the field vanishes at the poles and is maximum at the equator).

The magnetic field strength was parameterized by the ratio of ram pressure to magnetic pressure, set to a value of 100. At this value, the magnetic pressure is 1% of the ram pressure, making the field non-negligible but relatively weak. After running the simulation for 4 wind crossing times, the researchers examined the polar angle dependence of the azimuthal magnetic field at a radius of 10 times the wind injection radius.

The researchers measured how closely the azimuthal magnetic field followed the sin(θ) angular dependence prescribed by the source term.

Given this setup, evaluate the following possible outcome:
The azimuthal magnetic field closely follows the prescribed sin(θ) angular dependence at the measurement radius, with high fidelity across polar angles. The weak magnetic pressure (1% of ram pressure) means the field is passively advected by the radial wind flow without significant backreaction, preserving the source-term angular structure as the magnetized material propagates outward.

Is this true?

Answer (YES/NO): NO